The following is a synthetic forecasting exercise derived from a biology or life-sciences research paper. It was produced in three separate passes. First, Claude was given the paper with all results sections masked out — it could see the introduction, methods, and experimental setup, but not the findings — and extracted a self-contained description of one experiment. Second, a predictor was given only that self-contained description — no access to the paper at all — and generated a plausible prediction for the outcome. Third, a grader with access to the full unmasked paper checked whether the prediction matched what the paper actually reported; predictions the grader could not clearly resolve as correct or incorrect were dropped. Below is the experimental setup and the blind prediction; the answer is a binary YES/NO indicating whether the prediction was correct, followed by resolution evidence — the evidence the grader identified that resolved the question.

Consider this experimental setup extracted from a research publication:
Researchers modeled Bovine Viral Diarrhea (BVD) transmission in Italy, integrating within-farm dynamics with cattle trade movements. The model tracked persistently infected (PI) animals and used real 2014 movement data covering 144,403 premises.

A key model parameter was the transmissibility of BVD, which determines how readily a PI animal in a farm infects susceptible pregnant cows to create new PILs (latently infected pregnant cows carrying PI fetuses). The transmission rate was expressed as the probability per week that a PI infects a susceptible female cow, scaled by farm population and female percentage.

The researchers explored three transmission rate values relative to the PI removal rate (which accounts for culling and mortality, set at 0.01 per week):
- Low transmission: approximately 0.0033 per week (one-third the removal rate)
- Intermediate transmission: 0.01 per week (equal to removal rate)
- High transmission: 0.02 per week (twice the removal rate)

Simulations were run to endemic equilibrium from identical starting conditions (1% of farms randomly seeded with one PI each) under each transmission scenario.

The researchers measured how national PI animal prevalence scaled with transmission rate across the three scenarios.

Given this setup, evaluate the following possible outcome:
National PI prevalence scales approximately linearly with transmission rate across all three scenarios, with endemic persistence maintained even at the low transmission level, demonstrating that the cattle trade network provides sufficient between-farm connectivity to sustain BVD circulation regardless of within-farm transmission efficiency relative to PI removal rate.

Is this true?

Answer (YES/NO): YES